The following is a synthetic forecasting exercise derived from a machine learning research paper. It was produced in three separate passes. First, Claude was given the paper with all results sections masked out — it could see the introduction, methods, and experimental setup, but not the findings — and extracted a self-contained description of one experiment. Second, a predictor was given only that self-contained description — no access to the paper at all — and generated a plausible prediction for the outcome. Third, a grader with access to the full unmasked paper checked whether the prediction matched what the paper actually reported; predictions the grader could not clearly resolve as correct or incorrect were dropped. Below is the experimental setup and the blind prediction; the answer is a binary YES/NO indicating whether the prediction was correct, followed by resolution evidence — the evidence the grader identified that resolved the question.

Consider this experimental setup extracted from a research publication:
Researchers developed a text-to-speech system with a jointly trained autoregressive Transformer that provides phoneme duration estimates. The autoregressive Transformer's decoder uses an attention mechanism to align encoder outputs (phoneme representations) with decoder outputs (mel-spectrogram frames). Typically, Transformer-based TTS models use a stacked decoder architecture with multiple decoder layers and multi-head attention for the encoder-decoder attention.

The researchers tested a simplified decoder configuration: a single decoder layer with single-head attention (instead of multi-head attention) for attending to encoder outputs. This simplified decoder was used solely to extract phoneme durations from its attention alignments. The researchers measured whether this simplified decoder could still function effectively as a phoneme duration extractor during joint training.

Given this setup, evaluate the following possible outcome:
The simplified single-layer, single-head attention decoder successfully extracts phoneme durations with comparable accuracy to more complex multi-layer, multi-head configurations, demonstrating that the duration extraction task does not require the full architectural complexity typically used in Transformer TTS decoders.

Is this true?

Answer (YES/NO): YES